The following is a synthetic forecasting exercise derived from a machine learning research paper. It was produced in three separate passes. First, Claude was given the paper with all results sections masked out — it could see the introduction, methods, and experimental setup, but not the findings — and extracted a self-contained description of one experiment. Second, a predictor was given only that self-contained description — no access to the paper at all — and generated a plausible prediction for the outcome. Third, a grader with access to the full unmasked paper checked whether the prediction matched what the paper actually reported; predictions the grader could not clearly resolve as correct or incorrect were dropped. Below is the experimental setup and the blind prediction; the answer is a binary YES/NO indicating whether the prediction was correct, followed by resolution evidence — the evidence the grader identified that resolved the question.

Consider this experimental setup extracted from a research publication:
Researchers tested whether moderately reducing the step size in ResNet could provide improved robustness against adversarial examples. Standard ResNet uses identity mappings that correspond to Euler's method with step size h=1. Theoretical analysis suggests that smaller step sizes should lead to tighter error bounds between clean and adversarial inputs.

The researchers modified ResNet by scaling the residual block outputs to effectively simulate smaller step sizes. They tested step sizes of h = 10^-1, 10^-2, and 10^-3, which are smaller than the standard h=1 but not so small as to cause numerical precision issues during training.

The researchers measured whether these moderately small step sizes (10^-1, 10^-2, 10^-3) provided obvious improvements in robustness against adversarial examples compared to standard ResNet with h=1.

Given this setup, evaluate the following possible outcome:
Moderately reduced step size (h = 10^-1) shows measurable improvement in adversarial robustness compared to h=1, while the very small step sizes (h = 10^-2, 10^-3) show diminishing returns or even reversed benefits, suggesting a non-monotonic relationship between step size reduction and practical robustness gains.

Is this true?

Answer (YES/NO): NO